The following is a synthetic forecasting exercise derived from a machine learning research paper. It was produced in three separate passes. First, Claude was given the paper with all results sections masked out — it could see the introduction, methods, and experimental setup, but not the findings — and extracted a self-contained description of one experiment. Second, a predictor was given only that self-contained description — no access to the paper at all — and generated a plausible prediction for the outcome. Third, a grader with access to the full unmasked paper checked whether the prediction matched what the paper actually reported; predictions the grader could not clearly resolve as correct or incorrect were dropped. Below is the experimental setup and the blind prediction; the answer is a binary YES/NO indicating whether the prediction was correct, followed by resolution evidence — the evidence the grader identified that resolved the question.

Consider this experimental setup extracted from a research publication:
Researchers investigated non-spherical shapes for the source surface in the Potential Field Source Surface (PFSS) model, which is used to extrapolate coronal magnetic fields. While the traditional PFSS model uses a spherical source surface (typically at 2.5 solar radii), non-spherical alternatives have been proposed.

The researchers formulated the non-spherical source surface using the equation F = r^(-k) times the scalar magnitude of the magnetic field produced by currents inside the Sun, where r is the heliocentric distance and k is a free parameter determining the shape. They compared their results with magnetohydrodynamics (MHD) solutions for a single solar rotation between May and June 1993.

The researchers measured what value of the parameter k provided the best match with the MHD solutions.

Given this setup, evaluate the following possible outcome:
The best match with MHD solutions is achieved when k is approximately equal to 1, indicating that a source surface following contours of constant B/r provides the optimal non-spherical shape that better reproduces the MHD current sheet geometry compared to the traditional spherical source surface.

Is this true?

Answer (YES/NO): NO